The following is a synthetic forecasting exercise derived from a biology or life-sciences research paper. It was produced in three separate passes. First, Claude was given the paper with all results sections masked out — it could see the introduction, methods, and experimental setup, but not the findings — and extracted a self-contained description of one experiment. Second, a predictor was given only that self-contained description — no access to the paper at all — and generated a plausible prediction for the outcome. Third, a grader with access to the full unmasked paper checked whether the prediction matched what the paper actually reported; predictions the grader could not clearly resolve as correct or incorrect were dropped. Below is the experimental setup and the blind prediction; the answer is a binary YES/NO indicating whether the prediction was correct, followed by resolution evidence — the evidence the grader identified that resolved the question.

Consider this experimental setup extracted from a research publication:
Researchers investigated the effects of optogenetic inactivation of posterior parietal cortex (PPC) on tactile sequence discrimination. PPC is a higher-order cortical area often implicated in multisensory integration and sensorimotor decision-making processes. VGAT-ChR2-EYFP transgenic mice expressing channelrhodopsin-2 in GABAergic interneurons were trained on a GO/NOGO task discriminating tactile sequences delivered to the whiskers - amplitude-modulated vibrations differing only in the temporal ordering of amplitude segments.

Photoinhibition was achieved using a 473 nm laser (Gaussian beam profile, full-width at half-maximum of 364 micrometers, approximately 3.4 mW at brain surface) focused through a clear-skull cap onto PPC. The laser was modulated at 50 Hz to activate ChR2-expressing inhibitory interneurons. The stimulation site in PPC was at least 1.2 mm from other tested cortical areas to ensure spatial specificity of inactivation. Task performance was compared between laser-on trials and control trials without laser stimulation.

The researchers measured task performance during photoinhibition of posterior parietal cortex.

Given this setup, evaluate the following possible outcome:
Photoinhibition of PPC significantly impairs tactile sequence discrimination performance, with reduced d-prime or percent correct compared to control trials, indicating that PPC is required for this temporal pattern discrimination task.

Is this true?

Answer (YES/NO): NO